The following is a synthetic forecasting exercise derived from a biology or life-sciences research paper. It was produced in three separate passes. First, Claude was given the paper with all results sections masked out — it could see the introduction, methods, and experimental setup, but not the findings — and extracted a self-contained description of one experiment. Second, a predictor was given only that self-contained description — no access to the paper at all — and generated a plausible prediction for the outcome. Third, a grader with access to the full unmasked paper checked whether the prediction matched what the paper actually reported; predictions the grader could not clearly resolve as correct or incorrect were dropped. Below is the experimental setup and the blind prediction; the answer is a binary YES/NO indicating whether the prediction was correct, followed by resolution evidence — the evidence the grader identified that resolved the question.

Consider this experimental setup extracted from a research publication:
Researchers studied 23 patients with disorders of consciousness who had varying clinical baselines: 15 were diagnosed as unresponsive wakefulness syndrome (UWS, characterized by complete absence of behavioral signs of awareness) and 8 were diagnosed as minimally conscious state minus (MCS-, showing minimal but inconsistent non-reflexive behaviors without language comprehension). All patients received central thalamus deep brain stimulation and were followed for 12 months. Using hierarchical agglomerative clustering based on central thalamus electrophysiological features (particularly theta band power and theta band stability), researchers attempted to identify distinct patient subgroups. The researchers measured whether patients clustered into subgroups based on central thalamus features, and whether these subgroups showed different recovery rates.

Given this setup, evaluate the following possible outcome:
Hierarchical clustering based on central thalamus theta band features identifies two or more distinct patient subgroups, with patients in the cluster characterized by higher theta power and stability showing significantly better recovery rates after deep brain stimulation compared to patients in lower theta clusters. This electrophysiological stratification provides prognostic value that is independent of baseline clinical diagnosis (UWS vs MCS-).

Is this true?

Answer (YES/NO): NO